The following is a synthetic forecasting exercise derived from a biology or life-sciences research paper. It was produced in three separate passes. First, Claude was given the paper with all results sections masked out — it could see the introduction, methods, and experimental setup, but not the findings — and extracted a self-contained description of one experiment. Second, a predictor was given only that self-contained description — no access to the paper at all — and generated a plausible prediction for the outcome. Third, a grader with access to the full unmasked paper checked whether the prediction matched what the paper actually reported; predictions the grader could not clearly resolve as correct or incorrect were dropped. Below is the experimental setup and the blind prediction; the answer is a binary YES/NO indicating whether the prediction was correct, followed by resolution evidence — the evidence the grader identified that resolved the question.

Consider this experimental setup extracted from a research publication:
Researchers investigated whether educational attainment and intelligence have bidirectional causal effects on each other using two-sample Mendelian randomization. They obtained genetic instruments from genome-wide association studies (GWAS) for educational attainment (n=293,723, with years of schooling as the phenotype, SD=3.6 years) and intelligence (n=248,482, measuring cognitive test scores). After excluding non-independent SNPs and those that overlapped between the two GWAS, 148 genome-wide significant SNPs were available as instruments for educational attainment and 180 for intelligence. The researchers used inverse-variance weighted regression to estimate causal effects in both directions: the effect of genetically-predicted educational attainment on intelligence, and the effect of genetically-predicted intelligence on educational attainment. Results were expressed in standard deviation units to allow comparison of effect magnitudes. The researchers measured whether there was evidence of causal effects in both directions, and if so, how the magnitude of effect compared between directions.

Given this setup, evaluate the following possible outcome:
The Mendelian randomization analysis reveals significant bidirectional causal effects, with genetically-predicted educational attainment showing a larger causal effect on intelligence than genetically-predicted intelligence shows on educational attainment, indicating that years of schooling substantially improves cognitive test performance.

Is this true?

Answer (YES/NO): NO